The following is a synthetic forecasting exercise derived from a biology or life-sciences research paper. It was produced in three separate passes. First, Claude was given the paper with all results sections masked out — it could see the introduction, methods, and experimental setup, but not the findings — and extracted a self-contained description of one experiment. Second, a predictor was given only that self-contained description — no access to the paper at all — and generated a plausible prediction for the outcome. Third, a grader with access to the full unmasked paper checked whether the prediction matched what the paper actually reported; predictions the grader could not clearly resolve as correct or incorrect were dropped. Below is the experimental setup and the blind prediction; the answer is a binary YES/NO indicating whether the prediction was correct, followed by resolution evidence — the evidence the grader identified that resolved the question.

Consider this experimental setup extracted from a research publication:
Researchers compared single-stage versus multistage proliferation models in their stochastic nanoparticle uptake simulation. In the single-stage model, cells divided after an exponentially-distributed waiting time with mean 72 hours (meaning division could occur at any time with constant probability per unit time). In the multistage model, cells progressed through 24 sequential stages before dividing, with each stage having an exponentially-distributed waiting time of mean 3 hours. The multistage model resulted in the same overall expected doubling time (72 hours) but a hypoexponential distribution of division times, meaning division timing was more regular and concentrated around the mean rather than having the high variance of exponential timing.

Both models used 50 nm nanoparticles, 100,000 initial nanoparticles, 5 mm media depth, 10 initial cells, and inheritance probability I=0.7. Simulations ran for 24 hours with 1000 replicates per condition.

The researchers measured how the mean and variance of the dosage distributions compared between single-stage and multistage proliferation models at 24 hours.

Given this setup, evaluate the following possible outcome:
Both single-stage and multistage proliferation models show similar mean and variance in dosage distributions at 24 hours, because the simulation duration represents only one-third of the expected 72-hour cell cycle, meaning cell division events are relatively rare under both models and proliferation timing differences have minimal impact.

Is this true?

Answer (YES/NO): NO